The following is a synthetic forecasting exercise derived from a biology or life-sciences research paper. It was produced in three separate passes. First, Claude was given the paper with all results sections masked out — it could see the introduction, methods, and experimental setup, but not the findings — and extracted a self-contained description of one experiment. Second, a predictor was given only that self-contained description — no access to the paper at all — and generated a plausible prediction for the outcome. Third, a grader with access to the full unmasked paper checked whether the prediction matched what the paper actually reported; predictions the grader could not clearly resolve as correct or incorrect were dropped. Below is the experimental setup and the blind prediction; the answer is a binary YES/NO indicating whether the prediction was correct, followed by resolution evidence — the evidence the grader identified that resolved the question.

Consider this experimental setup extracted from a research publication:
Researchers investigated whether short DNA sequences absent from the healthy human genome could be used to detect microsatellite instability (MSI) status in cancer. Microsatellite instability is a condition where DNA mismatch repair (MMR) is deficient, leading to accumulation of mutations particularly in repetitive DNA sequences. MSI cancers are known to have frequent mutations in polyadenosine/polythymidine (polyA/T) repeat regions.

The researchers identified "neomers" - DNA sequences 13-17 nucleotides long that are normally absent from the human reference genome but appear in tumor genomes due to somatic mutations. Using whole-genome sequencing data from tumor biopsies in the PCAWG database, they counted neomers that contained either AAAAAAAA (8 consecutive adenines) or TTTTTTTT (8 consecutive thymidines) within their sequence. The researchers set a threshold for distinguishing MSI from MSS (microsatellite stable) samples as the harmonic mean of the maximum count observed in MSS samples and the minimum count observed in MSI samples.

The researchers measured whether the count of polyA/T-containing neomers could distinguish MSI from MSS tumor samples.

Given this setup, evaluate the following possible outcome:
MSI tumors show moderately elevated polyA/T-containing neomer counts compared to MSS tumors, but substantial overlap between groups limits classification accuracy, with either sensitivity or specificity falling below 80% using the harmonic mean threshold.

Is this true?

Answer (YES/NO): NO